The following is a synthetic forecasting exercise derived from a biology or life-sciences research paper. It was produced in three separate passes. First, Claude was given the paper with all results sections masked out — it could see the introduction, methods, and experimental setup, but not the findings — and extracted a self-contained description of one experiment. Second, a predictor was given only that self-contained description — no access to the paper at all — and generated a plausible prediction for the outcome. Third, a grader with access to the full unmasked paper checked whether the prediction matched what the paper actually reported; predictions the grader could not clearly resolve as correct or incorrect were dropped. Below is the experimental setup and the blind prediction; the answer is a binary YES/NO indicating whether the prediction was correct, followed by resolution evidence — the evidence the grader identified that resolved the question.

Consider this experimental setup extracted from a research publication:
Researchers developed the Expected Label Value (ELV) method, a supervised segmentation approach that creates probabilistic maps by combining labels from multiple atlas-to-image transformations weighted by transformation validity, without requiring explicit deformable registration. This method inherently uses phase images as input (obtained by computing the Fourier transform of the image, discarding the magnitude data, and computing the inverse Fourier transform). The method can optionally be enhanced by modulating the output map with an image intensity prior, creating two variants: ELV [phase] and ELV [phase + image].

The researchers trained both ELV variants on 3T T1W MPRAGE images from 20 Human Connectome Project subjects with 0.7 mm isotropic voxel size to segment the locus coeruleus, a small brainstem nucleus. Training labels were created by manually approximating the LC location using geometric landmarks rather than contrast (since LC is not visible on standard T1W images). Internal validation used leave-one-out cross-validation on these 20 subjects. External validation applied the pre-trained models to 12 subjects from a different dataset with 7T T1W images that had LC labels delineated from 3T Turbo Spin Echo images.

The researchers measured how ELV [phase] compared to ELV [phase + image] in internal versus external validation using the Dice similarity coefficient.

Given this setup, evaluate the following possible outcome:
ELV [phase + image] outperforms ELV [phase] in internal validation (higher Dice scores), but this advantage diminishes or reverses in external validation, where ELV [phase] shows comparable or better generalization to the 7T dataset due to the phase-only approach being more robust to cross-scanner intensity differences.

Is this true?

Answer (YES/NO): YES